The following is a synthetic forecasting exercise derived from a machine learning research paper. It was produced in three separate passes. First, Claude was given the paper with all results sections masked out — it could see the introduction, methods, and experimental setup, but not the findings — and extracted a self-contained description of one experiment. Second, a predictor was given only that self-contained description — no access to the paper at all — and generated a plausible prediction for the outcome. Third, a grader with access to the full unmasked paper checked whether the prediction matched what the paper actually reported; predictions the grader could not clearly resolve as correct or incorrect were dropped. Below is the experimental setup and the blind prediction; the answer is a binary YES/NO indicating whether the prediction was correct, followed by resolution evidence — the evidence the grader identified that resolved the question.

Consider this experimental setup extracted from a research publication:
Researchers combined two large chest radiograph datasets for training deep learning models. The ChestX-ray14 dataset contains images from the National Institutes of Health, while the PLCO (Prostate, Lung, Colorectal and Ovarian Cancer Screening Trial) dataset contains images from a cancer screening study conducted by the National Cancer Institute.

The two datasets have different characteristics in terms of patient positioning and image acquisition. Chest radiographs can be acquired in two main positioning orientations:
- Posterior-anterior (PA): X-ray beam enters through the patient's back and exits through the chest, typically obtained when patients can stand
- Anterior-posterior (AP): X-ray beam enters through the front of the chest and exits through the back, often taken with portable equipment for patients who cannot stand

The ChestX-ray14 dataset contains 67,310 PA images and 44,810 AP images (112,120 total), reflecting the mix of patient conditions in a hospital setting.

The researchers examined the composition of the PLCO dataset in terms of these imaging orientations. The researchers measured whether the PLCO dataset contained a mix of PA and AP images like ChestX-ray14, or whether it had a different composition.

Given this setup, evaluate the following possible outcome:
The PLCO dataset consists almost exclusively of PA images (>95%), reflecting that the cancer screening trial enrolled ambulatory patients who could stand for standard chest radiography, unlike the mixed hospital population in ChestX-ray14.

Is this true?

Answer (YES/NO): NO